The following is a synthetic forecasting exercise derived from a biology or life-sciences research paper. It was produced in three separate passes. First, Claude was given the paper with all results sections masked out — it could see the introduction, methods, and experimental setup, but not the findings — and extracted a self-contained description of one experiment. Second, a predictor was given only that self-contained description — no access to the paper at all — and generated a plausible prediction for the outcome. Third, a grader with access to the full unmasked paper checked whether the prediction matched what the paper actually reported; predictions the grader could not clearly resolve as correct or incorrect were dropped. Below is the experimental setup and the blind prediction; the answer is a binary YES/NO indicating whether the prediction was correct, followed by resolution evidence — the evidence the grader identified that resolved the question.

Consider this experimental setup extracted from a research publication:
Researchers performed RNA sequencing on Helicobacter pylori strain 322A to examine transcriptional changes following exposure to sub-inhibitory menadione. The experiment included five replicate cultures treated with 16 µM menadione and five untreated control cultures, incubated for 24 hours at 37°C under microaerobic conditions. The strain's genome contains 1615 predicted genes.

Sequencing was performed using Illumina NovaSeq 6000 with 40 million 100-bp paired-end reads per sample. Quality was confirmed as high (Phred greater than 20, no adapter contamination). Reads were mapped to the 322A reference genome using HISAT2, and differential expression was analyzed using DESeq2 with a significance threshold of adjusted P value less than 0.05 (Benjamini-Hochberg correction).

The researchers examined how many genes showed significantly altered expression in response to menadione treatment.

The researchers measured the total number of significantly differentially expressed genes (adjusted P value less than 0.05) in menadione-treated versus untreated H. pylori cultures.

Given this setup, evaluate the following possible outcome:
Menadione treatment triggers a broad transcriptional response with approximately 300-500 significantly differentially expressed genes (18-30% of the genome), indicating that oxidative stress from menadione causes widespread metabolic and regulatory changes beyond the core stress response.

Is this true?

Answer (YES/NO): NO